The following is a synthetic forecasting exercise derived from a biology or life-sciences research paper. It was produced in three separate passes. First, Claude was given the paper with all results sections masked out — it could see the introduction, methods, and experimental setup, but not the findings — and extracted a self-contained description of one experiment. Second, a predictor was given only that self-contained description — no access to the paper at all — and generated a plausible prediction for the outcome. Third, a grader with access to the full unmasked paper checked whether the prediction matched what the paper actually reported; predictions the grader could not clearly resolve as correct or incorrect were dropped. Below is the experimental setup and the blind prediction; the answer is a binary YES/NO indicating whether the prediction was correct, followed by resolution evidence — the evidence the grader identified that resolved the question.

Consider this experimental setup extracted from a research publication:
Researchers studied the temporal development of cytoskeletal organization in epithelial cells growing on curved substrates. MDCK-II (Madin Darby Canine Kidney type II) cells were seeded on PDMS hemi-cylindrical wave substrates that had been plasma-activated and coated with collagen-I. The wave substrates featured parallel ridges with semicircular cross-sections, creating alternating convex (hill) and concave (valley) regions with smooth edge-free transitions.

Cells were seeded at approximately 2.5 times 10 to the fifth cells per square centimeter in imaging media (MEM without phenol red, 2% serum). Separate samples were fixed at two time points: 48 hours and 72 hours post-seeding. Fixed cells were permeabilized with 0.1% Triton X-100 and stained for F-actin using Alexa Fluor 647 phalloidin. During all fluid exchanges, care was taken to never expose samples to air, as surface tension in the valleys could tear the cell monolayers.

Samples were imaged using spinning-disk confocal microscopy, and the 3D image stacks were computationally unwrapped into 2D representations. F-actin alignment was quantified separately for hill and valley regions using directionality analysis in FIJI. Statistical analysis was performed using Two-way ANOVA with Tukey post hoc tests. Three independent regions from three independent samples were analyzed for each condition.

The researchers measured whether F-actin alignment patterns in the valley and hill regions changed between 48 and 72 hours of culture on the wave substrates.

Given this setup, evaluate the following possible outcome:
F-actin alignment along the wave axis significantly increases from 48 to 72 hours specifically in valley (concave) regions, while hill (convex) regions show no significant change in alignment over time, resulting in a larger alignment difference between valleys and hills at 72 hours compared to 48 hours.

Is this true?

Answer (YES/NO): NO